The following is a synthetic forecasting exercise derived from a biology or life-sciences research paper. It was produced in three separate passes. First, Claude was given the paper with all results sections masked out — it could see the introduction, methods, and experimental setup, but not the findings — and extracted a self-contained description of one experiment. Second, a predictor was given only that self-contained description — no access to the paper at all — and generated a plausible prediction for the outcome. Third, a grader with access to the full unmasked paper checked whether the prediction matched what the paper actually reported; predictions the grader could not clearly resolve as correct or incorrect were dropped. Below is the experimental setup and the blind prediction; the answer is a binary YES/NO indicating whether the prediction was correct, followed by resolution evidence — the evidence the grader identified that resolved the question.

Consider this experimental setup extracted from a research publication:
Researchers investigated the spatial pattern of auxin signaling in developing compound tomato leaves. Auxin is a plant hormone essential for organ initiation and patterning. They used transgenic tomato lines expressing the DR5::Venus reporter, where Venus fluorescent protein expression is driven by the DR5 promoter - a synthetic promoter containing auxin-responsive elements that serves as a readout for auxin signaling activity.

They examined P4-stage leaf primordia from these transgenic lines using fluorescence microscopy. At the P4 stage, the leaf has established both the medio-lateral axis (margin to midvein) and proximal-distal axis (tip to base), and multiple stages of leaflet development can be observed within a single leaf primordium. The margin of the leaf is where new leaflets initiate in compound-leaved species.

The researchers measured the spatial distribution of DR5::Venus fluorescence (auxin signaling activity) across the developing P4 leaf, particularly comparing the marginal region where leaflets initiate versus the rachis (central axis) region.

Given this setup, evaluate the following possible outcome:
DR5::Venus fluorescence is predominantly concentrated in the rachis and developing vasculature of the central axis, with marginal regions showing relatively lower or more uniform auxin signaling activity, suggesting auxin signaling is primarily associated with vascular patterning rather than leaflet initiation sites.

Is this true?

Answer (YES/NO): NO